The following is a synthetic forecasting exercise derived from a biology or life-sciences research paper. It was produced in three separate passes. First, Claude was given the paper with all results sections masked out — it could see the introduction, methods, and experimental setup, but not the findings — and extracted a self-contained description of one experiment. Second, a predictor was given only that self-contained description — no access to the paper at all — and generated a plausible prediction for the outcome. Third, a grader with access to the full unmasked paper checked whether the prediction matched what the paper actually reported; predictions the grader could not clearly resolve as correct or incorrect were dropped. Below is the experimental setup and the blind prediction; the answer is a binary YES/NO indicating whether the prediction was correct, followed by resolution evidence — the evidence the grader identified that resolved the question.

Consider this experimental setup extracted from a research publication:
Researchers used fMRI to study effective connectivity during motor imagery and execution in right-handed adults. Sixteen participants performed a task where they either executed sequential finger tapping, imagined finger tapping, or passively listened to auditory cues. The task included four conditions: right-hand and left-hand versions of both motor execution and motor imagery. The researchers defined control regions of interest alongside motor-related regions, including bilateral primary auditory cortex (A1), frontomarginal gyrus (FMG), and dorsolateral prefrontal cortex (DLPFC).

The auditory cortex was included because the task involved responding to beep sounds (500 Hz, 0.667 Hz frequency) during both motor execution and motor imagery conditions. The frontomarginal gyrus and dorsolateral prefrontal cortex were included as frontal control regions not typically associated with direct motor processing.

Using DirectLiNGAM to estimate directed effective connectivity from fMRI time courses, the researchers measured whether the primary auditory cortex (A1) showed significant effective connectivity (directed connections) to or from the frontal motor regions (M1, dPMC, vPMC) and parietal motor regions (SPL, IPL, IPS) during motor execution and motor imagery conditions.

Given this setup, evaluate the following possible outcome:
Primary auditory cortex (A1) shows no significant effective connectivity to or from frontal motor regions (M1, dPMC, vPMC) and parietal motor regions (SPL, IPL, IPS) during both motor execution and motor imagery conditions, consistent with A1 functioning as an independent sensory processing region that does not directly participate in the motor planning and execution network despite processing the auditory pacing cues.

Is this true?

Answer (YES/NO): NO